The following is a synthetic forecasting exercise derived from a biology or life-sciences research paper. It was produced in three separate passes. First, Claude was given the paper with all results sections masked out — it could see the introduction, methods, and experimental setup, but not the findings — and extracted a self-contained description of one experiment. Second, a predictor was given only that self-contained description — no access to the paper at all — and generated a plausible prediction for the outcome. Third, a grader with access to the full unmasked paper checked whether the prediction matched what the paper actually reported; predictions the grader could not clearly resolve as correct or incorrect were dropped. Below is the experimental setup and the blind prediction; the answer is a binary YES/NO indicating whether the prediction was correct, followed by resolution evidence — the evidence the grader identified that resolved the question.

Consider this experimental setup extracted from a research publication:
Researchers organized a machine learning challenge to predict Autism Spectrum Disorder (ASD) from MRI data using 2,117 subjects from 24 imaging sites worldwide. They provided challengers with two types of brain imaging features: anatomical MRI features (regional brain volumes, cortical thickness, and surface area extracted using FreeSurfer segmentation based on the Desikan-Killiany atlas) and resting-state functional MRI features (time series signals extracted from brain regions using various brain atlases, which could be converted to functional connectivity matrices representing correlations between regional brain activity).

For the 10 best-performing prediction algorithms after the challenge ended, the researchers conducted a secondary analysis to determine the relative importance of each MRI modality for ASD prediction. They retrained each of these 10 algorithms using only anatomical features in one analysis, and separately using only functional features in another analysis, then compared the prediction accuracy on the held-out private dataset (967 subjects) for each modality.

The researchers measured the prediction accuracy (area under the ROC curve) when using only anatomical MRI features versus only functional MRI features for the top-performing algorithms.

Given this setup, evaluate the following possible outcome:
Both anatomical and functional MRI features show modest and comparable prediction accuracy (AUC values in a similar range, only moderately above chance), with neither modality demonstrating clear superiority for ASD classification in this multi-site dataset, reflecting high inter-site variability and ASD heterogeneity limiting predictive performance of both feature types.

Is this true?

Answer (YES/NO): NO